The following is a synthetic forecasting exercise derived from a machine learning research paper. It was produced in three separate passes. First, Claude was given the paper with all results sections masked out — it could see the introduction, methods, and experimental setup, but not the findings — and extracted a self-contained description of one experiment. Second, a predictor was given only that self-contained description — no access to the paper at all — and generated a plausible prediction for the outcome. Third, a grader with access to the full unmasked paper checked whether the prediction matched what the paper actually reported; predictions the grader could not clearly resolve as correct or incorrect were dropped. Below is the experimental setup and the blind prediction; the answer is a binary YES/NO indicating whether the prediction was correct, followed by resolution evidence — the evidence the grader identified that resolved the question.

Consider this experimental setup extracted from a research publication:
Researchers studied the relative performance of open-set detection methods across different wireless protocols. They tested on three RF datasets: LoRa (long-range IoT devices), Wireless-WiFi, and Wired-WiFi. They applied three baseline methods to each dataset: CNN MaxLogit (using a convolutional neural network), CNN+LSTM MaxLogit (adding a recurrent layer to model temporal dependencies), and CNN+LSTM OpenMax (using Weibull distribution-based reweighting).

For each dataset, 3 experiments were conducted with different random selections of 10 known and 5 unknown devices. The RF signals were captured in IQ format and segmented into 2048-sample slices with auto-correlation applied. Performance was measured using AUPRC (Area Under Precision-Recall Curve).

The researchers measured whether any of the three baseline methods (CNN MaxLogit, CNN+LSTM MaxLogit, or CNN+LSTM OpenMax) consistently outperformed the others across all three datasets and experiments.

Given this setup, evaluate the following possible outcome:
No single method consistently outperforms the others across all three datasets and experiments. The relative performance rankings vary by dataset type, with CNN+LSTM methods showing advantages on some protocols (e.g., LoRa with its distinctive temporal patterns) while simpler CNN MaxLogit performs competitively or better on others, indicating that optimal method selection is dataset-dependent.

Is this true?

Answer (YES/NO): NO